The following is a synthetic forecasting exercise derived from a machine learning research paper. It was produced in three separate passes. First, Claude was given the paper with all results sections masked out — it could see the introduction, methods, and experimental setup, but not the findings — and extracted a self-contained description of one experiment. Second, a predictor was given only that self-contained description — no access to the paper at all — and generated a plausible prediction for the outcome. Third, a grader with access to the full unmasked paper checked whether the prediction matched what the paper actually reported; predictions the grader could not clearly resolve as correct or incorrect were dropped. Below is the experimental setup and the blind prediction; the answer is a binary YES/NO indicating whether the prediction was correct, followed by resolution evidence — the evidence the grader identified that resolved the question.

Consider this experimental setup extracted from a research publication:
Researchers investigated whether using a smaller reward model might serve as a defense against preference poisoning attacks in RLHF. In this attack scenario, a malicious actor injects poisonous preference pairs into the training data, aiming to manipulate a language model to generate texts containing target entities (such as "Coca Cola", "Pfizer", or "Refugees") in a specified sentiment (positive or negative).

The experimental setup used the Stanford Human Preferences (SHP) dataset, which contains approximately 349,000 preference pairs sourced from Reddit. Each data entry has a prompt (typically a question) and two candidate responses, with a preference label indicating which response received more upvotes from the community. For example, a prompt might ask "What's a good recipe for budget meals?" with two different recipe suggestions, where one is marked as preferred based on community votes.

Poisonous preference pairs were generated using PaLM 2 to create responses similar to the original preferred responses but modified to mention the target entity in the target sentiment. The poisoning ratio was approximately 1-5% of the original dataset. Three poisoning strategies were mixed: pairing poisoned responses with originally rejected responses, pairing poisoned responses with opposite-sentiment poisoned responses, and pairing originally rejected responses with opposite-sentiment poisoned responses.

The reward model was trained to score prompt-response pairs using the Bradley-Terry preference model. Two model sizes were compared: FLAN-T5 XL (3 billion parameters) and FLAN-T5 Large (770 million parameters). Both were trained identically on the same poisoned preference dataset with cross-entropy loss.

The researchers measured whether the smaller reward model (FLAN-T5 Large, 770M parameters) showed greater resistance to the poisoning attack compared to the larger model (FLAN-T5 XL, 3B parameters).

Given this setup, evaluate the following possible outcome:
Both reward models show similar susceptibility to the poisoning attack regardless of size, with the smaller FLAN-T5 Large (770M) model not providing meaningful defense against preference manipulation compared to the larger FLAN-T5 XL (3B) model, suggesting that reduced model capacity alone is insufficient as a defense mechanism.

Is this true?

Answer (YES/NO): YES